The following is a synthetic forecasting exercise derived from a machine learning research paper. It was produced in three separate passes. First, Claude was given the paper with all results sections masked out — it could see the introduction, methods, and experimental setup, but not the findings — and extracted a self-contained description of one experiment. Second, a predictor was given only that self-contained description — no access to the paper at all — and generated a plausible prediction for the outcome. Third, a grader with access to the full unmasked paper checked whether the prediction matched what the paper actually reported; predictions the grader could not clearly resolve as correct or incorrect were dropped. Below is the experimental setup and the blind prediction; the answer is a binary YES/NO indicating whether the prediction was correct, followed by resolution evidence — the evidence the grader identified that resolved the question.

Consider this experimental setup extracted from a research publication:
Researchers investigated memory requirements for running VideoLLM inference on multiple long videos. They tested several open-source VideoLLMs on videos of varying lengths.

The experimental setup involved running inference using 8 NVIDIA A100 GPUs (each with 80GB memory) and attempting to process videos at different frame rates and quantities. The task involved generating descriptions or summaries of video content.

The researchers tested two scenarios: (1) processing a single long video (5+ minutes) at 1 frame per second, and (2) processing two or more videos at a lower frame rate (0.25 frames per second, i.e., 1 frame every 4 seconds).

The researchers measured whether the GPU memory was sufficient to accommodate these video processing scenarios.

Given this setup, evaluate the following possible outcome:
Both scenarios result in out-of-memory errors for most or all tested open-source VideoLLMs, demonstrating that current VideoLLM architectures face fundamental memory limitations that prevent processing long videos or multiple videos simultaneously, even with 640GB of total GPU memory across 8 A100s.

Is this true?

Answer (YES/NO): NO